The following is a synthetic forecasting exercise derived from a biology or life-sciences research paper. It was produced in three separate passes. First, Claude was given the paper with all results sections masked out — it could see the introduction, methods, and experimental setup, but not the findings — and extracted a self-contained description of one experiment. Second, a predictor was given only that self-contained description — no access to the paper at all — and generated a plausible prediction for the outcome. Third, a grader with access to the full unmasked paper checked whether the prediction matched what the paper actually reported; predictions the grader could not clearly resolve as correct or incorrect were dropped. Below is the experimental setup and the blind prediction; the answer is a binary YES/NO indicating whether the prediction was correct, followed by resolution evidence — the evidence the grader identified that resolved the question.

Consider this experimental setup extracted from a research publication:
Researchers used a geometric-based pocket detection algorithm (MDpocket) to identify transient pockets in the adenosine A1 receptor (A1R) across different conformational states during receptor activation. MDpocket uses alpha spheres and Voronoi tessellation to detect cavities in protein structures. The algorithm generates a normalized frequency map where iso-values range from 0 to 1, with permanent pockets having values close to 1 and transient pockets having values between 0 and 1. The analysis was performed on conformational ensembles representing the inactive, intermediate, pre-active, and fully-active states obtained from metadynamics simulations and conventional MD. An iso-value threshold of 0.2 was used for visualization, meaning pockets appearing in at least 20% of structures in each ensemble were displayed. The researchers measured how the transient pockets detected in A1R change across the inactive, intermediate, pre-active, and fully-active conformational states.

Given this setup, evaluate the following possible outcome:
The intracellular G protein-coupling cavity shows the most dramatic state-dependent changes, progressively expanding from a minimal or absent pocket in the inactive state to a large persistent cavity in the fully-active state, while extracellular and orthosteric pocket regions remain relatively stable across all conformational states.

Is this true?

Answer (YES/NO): NO